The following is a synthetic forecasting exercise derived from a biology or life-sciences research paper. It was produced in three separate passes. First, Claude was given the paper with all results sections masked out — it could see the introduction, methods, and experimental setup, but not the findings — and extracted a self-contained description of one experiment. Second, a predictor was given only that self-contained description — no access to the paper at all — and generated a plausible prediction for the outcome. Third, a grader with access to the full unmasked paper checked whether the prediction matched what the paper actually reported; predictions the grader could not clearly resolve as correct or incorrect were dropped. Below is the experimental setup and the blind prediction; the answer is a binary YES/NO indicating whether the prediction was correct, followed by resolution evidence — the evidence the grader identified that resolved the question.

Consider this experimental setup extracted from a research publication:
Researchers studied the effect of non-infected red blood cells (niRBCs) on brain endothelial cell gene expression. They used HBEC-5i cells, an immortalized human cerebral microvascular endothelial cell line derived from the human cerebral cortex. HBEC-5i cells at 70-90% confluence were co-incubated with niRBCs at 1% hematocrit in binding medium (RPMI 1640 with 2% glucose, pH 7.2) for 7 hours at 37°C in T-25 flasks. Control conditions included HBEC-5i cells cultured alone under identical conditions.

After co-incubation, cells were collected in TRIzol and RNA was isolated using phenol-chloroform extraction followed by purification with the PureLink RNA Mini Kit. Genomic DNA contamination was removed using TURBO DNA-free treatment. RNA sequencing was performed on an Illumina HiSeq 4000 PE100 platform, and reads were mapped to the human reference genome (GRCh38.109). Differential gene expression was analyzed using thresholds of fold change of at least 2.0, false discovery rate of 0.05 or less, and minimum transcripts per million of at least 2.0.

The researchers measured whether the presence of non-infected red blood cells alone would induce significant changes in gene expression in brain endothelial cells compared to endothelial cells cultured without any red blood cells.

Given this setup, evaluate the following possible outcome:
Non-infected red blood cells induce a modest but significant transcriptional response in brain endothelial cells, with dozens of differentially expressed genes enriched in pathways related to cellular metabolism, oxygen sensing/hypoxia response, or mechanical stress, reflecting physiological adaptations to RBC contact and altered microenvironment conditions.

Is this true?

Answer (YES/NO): NO